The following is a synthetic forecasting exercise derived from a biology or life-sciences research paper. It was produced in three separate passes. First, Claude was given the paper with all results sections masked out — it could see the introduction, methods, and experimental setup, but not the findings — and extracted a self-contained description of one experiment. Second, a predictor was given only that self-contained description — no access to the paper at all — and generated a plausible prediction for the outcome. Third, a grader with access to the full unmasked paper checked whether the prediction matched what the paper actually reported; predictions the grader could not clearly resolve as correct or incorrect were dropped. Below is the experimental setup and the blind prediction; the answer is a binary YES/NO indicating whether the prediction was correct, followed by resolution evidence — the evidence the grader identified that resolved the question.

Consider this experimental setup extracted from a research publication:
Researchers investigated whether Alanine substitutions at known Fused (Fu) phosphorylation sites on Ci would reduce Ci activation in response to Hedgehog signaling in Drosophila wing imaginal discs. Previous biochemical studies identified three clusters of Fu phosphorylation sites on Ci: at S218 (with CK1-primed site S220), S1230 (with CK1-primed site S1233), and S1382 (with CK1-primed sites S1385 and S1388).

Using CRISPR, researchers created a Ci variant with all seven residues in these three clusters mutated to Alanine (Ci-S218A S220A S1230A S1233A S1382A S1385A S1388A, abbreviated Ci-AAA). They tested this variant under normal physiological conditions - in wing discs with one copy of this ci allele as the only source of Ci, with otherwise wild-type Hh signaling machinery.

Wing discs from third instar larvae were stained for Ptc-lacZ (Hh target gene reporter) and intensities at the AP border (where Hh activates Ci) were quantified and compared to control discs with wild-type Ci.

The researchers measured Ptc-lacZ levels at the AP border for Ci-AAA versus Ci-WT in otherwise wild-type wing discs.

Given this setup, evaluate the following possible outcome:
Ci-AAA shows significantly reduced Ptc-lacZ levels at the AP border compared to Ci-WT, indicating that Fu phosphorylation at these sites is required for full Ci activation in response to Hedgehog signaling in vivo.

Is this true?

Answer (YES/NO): YES